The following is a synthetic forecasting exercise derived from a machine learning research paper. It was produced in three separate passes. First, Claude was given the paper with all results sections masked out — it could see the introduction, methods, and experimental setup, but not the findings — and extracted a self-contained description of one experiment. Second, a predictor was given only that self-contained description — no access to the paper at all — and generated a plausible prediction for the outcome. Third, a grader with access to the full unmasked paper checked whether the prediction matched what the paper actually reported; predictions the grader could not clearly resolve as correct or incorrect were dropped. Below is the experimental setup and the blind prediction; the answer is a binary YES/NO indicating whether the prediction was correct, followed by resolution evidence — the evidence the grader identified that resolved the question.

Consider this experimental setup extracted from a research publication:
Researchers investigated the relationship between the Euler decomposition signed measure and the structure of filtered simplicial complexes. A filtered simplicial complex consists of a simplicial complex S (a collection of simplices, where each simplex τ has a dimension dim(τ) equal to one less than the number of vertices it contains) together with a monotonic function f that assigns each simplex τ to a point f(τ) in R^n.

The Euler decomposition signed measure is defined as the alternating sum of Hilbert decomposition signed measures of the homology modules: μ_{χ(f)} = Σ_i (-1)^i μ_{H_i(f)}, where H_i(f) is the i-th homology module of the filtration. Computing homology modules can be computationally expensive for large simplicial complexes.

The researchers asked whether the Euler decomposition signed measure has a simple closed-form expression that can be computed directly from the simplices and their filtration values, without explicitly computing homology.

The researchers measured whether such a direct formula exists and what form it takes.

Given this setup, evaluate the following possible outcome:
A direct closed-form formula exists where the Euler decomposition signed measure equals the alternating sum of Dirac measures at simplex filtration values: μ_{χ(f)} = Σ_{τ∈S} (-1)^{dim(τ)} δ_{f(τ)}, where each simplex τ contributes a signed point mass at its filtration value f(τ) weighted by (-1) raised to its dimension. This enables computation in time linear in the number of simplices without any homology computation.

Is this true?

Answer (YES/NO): YES